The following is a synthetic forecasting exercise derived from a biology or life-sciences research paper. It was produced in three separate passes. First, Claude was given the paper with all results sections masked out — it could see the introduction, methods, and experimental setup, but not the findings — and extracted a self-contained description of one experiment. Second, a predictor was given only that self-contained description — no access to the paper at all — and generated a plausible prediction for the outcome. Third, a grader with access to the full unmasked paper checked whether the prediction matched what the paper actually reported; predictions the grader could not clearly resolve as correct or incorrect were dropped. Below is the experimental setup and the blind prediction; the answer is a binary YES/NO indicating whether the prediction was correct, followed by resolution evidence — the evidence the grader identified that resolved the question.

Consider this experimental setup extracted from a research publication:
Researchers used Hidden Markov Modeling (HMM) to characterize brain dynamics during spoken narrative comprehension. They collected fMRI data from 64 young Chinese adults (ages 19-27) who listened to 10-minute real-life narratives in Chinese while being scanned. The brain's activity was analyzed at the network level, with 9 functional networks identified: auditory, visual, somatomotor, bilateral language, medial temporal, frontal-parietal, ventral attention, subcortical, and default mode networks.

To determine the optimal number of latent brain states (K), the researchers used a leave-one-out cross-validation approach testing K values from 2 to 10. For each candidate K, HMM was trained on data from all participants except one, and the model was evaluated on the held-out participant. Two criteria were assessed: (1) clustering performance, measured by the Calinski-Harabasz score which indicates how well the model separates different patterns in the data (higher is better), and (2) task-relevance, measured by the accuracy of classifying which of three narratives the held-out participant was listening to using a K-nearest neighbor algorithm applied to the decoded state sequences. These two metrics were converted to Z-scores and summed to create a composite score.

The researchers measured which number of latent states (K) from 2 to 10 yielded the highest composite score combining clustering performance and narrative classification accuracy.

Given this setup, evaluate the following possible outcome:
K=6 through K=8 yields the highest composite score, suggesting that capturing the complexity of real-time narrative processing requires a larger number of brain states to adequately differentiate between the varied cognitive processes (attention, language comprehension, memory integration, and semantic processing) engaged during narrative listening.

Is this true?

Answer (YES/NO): NO